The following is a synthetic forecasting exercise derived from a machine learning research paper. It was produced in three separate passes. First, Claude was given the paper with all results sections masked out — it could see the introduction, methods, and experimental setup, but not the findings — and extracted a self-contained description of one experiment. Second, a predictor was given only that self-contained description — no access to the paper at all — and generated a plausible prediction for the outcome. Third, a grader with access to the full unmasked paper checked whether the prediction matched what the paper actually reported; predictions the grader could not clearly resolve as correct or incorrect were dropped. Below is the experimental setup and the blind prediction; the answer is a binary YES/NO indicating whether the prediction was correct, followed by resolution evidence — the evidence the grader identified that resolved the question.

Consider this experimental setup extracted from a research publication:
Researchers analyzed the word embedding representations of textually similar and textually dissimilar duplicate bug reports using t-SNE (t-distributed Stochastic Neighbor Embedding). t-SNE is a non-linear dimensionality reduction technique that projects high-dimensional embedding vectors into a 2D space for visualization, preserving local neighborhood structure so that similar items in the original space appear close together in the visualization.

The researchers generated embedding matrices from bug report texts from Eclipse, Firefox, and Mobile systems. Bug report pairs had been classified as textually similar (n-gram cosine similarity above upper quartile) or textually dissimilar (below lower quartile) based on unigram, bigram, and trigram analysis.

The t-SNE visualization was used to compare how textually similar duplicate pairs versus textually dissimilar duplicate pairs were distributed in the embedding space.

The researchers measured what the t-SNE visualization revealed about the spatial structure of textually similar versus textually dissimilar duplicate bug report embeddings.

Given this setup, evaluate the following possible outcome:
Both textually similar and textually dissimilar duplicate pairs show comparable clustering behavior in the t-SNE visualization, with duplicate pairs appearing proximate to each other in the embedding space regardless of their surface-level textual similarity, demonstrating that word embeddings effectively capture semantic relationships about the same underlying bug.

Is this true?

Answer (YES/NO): NO